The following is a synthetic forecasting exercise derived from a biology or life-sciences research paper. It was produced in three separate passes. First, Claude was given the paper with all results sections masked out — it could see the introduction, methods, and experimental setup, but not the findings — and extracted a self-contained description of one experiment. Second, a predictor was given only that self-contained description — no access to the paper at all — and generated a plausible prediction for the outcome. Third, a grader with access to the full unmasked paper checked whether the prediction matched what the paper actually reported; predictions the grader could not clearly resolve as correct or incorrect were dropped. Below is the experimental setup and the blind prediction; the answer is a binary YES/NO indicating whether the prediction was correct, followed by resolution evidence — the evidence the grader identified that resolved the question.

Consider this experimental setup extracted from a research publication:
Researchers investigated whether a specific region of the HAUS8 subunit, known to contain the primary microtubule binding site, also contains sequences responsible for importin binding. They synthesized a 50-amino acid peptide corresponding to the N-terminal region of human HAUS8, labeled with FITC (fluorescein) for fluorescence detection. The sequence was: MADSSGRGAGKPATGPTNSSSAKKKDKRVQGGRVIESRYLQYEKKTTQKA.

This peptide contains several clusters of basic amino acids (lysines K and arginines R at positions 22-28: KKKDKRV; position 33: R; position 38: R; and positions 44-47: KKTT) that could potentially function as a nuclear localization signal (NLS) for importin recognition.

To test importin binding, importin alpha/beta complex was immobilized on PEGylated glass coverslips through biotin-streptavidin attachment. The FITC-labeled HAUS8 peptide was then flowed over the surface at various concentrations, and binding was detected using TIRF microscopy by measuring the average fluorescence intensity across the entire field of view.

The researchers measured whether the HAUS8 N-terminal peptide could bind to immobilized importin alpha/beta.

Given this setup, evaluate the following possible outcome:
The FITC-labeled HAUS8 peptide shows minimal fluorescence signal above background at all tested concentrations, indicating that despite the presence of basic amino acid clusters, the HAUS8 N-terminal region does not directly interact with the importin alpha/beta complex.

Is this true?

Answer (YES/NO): NO